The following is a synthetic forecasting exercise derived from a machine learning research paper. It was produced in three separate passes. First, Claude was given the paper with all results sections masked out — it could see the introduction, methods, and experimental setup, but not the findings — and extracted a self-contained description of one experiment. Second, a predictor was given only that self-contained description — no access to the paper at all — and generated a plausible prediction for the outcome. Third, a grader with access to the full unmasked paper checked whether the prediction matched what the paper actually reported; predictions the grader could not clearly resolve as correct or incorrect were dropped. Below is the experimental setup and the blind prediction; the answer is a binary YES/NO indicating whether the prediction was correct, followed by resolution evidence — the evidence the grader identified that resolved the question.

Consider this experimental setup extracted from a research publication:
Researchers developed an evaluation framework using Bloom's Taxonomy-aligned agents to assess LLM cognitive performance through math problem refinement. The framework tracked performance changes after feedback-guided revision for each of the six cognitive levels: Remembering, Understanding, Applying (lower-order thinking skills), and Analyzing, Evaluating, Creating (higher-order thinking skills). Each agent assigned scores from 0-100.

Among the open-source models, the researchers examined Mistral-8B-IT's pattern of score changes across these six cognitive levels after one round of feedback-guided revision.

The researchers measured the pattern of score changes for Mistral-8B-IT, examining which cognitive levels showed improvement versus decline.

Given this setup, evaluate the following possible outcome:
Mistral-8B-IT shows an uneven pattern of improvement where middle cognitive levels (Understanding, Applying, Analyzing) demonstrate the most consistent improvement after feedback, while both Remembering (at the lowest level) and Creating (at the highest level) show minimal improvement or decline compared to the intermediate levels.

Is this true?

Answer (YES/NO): NO